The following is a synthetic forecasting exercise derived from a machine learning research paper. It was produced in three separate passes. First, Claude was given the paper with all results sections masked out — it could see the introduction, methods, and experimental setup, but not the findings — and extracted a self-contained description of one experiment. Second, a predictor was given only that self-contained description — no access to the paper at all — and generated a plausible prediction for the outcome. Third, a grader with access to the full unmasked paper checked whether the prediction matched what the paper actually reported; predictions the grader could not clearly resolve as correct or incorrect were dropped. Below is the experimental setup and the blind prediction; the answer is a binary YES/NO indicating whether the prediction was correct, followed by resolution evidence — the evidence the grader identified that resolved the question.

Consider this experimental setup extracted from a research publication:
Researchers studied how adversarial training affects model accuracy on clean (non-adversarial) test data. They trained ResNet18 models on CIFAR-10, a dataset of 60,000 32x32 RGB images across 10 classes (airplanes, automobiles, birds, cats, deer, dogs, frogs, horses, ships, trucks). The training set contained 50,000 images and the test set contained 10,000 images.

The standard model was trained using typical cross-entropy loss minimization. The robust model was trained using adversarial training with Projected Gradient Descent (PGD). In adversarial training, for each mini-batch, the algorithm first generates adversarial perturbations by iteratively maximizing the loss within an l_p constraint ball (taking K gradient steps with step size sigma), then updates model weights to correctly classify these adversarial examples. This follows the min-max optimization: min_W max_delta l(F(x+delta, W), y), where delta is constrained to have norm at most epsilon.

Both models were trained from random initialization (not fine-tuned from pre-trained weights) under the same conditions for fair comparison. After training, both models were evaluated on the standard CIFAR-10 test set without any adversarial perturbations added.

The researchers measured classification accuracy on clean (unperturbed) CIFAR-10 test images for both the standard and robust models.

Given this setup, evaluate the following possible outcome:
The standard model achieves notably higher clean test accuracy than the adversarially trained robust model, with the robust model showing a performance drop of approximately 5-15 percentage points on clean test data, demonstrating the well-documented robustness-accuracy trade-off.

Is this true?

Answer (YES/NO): YES